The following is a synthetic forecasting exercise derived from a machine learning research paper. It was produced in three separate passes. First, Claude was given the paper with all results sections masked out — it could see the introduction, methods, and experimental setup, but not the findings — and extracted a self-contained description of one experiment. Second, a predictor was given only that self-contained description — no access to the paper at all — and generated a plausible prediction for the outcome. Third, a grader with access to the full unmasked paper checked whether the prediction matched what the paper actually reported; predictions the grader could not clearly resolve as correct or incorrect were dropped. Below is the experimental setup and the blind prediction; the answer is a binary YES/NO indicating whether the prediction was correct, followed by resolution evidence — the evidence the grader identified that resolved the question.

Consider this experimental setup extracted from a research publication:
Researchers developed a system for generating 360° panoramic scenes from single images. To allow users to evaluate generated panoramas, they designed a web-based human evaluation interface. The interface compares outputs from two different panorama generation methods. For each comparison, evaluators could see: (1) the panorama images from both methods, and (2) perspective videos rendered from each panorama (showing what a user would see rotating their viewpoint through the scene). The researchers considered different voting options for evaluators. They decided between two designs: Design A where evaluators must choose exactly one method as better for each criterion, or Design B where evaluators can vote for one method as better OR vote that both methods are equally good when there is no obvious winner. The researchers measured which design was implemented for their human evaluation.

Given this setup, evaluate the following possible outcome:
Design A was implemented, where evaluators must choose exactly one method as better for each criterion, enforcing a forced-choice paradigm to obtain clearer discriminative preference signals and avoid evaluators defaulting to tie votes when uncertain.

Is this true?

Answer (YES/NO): NO